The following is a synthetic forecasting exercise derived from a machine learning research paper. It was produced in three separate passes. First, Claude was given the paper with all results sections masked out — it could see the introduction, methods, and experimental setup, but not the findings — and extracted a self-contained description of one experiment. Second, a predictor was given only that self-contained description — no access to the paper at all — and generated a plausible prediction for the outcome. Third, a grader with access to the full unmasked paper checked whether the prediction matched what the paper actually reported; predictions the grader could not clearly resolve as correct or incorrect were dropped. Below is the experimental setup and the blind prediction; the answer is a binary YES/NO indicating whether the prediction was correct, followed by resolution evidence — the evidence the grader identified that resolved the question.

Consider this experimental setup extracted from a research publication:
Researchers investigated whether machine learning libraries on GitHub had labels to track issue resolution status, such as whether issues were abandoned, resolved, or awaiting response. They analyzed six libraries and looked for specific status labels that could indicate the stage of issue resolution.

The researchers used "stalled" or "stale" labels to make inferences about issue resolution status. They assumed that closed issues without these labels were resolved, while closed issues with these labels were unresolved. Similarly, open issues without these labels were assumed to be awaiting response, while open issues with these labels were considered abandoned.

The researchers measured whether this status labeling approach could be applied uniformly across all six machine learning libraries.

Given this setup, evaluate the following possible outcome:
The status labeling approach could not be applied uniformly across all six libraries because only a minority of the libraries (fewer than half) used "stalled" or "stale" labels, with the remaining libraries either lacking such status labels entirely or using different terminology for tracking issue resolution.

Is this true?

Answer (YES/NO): NO